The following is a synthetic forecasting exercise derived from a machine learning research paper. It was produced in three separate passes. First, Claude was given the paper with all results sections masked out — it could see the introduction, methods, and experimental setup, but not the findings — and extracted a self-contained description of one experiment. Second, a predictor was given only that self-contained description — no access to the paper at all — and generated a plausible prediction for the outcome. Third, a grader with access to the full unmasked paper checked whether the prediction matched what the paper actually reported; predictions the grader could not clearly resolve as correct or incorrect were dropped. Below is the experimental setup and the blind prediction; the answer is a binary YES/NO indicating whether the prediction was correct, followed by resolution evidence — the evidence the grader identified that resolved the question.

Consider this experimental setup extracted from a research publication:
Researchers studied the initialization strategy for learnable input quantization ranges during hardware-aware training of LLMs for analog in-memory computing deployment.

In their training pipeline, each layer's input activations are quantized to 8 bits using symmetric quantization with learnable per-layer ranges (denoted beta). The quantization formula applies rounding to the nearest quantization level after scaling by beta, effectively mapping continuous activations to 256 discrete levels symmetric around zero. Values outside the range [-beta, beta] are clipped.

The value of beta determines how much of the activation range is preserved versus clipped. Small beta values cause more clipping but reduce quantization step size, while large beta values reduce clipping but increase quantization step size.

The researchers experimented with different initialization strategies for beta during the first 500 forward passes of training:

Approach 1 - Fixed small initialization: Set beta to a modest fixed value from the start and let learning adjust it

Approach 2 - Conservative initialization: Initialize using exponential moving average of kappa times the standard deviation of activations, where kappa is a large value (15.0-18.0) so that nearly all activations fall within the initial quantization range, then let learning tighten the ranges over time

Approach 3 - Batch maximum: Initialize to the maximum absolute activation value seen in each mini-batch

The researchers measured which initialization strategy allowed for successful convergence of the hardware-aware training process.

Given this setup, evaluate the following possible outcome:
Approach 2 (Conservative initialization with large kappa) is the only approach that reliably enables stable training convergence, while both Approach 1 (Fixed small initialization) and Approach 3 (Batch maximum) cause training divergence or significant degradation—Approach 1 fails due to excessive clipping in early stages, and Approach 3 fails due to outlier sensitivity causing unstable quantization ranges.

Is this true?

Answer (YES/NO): NO